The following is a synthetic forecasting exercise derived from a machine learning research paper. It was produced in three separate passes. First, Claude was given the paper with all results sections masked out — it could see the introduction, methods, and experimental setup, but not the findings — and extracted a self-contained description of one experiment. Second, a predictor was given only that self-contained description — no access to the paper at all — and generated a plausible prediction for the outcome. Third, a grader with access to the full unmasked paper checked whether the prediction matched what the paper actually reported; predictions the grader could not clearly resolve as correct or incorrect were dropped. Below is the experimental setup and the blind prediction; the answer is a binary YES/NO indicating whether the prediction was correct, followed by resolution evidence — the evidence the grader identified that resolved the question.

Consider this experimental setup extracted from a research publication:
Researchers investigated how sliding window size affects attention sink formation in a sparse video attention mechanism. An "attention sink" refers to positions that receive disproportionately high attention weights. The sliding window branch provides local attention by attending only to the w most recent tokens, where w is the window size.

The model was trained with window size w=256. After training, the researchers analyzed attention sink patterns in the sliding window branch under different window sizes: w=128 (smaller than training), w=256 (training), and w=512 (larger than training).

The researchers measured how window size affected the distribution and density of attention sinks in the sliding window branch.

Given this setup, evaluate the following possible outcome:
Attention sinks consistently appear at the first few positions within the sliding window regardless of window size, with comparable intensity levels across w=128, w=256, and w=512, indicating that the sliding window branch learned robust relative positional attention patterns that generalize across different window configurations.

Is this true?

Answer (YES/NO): NO